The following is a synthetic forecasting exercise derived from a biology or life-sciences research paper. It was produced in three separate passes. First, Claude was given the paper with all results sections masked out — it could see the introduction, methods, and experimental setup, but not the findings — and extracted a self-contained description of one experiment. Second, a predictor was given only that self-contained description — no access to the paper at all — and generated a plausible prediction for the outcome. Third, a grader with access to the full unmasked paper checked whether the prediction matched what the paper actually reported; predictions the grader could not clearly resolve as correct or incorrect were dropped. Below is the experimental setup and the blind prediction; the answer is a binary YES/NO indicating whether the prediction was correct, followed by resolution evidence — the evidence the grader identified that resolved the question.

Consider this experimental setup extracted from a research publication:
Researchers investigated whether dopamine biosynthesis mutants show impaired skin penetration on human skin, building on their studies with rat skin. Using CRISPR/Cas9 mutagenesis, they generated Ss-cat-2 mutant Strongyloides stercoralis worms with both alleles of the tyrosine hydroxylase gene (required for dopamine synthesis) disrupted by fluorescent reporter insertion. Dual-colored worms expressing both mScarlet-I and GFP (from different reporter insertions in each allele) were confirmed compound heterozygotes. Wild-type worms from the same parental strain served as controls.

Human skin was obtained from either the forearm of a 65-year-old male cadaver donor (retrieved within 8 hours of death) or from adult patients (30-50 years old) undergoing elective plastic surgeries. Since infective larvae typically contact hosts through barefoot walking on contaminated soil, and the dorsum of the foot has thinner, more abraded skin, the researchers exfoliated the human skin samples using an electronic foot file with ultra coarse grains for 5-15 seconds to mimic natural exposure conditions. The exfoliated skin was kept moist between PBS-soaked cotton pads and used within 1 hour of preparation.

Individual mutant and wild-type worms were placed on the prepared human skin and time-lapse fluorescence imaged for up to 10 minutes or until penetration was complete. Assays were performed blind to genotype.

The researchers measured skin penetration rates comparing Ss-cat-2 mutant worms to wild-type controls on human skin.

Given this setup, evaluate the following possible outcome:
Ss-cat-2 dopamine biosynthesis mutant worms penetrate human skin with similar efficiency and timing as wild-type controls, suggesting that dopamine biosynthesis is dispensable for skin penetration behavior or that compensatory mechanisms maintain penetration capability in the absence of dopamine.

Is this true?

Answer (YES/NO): NO